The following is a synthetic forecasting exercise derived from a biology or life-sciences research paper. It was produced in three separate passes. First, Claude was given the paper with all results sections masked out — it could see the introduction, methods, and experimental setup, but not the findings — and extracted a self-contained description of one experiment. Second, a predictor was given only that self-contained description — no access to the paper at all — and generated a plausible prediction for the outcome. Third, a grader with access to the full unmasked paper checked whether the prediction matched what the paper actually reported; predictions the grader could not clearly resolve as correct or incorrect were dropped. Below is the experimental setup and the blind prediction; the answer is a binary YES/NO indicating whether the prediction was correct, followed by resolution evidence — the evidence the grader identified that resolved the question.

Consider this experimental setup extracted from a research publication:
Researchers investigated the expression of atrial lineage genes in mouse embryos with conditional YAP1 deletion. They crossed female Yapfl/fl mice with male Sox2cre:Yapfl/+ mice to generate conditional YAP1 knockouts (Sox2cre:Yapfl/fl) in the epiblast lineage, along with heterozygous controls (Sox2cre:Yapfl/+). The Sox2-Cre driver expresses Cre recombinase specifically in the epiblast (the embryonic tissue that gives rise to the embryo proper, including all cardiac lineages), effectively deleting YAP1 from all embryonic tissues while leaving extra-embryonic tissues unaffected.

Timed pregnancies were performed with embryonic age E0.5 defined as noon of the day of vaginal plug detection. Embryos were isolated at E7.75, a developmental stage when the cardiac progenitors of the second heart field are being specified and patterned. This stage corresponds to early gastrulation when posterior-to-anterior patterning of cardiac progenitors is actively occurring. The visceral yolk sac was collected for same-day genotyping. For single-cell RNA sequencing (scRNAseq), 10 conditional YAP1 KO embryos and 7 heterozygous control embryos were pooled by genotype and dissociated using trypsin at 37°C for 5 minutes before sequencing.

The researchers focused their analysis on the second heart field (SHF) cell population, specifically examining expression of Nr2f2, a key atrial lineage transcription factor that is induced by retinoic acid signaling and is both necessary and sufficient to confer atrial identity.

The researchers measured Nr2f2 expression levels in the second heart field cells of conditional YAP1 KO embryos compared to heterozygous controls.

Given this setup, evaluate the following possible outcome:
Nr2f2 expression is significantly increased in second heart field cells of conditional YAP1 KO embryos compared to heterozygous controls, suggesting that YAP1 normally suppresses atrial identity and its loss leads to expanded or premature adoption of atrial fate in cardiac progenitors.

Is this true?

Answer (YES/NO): NO